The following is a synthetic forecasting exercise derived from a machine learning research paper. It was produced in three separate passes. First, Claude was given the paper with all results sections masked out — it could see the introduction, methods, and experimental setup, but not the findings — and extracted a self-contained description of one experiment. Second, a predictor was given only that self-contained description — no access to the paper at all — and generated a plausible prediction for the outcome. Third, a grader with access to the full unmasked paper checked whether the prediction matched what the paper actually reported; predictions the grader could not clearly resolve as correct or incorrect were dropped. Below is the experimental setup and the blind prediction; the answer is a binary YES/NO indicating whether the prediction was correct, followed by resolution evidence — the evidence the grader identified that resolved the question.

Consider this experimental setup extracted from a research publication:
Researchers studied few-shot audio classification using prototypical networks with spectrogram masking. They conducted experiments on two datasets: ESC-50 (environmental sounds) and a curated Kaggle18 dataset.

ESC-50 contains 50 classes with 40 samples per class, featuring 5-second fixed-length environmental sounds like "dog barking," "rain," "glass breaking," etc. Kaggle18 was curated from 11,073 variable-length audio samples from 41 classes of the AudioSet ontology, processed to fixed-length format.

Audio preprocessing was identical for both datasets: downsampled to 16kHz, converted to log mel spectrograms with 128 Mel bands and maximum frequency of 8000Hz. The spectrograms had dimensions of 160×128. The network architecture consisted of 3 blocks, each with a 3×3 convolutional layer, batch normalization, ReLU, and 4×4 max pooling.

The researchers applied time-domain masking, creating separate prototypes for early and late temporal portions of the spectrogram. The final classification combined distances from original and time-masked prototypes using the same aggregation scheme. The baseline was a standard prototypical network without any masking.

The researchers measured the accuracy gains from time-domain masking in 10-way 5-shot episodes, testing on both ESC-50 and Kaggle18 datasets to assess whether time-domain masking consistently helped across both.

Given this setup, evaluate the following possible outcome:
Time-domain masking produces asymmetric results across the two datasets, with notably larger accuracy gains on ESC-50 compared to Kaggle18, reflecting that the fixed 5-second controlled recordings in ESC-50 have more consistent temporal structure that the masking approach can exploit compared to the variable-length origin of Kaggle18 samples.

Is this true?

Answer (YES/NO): NO